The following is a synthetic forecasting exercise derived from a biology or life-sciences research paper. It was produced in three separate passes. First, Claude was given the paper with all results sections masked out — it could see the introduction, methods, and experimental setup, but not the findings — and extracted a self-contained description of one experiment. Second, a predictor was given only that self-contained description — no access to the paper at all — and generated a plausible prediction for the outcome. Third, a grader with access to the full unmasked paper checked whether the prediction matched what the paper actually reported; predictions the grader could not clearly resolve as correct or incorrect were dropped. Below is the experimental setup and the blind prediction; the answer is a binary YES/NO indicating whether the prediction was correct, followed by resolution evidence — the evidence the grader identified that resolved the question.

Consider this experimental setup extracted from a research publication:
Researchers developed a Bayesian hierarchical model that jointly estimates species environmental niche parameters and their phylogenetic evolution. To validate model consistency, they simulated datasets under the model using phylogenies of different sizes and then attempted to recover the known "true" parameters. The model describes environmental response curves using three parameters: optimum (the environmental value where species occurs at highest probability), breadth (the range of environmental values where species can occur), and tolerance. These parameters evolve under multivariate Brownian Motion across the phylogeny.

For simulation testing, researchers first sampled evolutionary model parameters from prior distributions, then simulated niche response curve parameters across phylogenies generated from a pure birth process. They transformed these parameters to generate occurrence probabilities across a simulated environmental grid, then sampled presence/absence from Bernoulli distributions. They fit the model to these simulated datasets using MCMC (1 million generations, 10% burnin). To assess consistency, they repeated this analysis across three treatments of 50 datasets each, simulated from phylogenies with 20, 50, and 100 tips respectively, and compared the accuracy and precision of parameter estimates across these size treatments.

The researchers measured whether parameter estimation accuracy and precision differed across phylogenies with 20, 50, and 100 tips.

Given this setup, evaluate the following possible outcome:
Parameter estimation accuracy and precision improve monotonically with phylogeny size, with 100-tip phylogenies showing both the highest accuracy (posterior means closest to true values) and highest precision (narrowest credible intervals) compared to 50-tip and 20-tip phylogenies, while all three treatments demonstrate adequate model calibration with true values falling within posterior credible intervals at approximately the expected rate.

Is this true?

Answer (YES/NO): NO